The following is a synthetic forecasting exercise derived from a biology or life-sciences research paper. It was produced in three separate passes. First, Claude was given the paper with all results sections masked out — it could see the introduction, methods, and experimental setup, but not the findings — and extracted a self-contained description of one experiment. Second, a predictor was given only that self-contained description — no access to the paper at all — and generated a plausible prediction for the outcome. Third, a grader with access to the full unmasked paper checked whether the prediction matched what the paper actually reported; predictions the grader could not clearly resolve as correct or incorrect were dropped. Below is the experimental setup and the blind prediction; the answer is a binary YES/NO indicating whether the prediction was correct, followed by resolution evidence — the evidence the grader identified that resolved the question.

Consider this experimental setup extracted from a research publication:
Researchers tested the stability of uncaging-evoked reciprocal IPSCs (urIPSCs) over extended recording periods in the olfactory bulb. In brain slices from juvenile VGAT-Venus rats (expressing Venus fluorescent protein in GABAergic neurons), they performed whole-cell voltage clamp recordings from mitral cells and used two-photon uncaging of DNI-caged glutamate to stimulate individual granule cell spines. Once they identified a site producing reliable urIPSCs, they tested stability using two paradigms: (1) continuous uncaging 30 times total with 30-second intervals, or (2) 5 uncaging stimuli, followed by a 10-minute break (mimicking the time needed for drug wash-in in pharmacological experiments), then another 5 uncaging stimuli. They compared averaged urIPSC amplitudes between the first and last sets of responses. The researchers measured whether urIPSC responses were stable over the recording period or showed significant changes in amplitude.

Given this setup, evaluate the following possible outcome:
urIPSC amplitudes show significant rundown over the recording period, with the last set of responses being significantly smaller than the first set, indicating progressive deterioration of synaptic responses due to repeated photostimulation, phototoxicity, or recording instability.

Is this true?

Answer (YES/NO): NO